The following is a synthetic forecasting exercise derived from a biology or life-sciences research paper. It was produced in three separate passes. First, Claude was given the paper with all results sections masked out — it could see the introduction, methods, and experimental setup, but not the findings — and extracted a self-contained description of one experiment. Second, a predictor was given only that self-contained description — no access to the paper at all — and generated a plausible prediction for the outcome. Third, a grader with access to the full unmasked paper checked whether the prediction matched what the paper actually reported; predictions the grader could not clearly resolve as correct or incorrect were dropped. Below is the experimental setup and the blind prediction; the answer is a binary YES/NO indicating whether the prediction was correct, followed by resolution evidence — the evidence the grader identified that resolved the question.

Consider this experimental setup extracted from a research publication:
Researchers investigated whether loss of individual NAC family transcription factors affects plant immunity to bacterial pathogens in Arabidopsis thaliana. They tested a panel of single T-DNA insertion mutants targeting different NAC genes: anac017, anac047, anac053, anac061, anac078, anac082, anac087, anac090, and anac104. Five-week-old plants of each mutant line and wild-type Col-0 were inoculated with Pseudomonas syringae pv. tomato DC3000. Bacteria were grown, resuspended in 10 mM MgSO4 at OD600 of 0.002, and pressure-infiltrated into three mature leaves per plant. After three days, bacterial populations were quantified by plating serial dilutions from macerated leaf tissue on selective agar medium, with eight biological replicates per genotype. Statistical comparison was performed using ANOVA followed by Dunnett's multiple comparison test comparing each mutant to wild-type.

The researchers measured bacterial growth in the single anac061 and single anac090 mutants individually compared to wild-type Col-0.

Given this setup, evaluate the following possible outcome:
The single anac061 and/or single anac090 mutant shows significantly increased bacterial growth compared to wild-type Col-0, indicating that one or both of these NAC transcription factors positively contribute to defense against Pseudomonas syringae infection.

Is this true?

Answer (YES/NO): NO